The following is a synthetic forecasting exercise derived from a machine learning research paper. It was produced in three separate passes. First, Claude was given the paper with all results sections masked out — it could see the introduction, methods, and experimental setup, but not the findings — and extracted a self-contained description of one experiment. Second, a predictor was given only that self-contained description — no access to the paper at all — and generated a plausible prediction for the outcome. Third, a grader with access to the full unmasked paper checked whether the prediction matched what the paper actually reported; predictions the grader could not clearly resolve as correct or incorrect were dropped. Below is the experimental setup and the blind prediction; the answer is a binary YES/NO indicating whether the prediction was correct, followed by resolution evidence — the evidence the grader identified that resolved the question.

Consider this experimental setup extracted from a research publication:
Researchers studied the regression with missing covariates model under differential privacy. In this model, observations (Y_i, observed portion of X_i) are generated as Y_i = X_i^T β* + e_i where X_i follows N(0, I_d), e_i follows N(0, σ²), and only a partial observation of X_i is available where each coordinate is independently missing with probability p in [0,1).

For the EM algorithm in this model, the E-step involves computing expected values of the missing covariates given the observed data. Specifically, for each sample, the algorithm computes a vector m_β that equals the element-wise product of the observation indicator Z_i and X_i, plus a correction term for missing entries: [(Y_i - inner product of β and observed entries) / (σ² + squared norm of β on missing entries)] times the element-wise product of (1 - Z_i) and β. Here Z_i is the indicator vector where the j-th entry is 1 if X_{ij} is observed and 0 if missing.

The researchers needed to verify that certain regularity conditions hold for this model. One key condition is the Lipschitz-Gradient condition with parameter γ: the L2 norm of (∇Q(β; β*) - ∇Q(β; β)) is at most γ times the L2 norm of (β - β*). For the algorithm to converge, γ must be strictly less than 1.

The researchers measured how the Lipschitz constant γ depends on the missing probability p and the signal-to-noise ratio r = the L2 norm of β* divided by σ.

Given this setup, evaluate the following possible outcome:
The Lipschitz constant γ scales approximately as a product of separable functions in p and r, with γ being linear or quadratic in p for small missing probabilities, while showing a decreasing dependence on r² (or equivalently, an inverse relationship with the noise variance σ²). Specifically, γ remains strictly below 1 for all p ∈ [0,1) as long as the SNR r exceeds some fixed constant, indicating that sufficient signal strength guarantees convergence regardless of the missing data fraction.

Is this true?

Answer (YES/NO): NO